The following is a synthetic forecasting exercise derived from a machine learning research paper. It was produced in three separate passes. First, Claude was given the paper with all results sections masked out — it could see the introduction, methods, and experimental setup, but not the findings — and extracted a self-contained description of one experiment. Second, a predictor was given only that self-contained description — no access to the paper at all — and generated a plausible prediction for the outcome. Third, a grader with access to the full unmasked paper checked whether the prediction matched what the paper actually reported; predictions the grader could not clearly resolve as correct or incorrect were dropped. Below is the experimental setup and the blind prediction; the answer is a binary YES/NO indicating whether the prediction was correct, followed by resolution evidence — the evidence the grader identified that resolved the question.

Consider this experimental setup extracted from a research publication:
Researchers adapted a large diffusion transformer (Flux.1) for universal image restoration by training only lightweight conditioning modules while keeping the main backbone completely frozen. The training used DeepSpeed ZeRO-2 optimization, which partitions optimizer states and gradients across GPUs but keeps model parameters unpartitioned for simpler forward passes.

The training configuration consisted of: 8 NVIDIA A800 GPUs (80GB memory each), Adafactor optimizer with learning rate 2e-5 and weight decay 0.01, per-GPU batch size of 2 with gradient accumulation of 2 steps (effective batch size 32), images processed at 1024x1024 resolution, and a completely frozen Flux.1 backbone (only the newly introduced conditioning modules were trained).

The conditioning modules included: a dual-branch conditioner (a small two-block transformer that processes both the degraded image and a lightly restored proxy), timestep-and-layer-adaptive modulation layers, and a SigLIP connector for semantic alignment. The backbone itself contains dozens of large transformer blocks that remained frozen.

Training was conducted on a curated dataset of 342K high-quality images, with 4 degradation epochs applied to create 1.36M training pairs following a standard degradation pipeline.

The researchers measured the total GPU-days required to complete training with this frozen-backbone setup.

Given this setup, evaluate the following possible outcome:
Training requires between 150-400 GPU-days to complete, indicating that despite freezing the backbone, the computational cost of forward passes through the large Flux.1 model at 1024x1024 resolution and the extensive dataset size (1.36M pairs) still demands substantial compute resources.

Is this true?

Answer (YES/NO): NO